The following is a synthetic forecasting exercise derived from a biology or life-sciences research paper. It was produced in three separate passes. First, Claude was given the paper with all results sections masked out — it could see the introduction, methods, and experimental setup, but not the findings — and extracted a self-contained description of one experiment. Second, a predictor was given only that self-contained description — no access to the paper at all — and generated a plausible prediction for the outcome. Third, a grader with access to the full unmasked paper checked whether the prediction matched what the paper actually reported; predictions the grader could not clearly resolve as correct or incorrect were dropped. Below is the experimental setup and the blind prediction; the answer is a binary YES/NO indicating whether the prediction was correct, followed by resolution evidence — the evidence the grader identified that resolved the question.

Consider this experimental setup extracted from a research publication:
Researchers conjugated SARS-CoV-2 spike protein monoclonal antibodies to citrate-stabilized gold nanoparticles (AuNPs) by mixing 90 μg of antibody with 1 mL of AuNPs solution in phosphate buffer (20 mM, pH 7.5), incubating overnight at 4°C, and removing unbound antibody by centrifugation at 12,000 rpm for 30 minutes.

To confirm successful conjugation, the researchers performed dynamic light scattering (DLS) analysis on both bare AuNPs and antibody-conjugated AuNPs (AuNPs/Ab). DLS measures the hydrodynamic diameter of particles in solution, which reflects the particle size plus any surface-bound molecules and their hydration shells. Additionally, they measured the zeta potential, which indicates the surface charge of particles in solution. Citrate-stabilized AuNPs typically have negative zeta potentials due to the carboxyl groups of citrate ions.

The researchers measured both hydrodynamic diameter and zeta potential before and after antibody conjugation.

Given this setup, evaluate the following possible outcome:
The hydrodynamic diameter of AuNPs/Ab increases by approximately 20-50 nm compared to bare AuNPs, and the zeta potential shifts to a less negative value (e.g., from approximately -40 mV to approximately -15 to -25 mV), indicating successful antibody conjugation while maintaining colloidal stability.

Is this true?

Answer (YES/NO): NO